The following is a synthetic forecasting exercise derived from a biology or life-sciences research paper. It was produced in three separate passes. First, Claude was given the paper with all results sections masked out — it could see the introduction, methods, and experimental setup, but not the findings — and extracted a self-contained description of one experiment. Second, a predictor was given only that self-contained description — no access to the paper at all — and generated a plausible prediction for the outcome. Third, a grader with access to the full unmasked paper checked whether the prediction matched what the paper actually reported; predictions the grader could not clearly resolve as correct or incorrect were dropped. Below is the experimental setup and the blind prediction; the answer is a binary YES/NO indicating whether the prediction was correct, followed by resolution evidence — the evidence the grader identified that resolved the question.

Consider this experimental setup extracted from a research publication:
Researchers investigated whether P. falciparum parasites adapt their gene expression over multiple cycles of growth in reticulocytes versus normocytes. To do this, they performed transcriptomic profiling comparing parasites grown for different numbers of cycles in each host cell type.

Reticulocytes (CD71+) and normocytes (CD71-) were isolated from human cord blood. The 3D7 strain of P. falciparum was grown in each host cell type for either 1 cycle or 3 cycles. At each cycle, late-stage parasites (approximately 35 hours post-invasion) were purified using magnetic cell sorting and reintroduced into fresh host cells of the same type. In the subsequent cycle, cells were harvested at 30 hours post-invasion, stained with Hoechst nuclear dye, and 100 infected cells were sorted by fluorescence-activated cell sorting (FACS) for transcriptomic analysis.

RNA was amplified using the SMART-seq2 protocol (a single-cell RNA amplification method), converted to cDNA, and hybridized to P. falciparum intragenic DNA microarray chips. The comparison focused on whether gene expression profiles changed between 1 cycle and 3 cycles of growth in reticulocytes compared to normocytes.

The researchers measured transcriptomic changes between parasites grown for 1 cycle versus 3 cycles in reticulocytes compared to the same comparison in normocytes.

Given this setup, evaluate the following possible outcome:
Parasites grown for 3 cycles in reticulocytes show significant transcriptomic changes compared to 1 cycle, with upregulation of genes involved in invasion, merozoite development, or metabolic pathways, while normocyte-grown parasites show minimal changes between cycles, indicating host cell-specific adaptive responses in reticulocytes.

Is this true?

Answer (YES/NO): NO